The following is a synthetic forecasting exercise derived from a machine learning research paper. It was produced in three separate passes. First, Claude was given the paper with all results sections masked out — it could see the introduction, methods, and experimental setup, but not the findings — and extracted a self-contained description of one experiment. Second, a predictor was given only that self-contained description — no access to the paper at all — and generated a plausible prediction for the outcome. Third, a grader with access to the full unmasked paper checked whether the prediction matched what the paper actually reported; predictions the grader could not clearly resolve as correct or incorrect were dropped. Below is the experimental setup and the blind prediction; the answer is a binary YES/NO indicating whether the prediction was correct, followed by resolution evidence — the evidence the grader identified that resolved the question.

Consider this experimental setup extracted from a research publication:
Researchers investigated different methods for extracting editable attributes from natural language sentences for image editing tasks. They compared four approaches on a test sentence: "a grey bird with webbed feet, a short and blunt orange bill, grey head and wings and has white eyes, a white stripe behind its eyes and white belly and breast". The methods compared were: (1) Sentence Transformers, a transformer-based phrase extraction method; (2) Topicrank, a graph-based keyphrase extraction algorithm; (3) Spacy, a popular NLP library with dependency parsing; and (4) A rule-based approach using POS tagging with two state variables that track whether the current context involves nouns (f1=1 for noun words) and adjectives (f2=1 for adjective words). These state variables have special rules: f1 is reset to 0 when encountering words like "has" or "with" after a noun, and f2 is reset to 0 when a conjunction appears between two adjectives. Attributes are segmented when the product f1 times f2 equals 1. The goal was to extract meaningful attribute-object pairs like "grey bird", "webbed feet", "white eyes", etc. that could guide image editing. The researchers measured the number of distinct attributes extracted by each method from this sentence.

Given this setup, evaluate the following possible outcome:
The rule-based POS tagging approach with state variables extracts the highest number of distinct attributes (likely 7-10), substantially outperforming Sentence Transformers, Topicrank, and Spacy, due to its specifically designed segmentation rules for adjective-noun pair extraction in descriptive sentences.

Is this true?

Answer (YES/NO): NO